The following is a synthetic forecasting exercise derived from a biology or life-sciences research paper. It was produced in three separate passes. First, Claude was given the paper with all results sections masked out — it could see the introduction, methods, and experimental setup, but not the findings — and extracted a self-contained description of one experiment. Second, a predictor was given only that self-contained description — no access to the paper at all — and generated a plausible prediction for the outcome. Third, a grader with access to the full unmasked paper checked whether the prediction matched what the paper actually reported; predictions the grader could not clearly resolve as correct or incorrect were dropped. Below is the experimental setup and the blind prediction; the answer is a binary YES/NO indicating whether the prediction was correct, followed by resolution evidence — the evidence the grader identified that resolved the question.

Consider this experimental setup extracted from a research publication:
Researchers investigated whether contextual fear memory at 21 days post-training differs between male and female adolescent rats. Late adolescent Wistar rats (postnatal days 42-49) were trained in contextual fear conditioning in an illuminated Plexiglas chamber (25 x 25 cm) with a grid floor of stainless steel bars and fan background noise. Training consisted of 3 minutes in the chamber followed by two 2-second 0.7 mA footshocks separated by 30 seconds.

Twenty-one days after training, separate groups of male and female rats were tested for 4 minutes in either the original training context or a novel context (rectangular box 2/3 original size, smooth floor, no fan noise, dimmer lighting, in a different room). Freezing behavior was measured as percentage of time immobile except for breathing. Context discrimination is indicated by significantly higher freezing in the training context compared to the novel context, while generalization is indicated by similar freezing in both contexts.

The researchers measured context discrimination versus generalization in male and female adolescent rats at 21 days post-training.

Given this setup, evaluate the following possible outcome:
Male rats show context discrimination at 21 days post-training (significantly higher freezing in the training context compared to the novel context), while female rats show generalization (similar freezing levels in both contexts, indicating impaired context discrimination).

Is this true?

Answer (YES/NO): NO